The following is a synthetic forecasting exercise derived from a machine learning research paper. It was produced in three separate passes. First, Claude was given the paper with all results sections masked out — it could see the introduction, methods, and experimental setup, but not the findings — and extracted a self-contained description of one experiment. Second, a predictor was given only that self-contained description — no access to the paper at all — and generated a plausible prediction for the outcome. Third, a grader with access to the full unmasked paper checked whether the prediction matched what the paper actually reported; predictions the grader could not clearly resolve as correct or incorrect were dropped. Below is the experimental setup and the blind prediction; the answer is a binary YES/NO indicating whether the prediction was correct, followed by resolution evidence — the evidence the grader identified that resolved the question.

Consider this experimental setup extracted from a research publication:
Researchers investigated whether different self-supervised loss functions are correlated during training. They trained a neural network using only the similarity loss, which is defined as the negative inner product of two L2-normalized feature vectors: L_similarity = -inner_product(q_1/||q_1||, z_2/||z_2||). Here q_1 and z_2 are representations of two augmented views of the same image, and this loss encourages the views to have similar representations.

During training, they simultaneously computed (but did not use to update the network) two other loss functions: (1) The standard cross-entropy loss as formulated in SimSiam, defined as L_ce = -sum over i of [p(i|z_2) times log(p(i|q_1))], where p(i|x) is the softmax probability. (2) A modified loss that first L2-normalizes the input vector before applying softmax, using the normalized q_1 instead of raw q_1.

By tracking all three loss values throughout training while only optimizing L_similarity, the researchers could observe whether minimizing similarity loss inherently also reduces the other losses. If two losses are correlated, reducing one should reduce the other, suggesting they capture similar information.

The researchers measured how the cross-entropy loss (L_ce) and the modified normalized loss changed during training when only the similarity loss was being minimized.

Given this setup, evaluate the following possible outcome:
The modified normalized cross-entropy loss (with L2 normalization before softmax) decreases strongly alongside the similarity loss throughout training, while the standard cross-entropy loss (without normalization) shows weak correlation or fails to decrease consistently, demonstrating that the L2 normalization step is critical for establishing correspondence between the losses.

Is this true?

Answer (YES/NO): YES